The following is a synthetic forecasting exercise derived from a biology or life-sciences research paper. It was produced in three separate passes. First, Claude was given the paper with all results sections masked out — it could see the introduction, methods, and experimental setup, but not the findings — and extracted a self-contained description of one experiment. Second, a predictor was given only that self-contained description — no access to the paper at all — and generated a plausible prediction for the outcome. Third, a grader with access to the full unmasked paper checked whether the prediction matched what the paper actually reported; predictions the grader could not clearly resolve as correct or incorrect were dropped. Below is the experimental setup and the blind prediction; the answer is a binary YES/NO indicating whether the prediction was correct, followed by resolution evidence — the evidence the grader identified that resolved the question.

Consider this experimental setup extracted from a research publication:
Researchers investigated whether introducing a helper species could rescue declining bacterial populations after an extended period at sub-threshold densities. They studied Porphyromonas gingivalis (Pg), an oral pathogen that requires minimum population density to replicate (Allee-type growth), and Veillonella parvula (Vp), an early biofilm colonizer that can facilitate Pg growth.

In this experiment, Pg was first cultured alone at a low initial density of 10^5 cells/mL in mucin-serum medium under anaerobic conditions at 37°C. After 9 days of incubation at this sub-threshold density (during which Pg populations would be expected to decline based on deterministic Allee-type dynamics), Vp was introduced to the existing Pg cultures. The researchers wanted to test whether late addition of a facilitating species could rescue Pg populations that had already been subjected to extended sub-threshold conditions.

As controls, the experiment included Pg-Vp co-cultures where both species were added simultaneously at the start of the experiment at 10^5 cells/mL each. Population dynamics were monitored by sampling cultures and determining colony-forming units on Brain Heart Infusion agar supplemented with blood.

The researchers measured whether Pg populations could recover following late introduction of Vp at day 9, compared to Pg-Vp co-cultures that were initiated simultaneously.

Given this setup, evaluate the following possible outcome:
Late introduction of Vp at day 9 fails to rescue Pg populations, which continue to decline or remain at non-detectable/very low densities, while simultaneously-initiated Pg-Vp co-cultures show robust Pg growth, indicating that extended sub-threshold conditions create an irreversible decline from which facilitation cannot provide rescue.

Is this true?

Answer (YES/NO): NO